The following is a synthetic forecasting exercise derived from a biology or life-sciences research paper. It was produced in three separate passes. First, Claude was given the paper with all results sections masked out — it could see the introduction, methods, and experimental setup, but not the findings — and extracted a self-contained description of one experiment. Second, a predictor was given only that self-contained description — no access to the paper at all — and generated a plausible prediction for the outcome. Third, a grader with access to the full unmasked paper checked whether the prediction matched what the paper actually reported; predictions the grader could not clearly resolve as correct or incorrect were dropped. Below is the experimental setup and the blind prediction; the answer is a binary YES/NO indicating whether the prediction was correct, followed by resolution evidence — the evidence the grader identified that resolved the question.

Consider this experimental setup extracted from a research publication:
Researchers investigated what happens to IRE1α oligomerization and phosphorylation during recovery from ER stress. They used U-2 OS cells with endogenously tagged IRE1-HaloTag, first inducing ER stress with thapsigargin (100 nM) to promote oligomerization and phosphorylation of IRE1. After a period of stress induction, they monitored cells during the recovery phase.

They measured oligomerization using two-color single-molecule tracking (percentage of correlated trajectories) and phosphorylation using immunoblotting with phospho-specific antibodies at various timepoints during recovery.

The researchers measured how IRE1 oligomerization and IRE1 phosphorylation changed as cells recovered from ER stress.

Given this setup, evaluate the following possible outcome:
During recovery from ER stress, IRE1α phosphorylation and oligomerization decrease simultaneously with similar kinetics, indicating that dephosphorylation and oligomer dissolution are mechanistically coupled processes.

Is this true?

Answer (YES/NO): NO